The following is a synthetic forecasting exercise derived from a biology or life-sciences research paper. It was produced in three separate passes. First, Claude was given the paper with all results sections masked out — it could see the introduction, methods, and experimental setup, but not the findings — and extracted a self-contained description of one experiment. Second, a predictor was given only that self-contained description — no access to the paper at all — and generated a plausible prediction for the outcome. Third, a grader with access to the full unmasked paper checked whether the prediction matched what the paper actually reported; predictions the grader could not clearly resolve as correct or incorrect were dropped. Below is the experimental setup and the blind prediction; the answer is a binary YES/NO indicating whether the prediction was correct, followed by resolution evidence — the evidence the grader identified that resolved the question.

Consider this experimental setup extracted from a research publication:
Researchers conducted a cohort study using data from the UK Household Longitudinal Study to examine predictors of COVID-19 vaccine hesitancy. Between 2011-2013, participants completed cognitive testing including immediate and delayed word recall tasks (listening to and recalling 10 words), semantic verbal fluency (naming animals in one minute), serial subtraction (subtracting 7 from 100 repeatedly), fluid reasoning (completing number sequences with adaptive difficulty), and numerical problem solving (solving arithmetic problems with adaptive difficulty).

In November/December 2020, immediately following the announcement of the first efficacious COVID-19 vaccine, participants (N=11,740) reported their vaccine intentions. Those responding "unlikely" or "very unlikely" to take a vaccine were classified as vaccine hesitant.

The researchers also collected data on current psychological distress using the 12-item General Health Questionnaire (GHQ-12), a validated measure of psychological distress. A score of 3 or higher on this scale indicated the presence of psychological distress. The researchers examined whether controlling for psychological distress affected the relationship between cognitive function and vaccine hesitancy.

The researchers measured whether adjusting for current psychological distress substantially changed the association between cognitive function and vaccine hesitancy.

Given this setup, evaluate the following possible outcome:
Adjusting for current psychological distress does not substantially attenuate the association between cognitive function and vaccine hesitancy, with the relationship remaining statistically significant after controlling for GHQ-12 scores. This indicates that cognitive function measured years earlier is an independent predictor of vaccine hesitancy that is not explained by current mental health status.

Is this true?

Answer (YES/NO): YES